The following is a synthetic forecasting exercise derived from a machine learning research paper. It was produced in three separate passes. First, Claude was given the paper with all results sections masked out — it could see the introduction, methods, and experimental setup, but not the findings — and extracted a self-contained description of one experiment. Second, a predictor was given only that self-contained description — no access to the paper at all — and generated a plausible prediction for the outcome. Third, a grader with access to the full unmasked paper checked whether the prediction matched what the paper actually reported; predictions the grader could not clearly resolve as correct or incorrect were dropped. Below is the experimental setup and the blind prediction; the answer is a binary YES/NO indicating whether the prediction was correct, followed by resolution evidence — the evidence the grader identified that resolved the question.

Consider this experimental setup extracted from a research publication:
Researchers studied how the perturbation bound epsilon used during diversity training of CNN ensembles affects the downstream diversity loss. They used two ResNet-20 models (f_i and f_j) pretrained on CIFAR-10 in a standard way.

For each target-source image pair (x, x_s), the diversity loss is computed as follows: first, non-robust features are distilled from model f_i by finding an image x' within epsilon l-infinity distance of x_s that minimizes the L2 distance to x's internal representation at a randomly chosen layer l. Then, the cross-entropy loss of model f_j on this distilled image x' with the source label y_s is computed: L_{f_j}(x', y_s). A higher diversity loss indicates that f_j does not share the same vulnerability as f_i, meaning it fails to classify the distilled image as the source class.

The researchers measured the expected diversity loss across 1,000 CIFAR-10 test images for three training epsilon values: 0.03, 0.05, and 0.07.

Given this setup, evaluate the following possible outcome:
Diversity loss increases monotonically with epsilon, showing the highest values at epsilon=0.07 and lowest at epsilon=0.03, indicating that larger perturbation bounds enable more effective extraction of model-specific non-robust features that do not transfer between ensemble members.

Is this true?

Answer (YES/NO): YES